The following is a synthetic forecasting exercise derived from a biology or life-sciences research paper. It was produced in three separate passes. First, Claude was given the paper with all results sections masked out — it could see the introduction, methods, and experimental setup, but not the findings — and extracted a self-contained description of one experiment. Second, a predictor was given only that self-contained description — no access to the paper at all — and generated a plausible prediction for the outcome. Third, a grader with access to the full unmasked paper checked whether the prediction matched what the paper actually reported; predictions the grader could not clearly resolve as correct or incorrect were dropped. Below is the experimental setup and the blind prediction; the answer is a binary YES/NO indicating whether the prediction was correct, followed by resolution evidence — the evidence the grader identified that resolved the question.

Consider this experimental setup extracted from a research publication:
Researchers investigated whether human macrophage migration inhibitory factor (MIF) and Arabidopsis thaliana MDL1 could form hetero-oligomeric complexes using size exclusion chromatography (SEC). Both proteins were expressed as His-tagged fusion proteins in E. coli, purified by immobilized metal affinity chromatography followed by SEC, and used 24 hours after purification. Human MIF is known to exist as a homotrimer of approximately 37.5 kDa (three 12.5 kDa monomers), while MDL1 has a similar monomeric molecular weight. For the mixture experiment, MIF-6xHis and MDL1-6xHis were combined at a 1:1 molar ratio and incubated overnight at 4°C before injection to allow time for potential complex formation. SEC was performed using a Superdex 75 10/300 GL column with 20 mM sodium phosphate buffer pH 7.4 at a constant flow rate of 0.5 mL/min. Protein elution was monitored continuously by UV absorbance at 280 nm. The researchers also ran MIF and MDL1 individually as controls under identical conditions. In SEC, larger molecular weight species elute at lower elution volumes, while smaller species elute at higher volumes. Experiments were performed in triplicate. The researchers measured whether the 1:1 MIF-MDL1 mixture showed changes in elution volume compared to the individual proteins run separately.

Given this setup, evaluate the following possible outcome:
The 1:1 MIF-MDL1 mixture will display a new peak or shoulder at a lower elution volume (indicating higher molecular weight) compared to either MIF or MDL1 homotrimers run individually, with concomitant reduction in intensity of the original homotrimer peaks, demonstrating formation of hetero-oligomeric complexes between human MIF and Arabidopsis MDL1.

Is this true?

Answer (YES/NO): YES